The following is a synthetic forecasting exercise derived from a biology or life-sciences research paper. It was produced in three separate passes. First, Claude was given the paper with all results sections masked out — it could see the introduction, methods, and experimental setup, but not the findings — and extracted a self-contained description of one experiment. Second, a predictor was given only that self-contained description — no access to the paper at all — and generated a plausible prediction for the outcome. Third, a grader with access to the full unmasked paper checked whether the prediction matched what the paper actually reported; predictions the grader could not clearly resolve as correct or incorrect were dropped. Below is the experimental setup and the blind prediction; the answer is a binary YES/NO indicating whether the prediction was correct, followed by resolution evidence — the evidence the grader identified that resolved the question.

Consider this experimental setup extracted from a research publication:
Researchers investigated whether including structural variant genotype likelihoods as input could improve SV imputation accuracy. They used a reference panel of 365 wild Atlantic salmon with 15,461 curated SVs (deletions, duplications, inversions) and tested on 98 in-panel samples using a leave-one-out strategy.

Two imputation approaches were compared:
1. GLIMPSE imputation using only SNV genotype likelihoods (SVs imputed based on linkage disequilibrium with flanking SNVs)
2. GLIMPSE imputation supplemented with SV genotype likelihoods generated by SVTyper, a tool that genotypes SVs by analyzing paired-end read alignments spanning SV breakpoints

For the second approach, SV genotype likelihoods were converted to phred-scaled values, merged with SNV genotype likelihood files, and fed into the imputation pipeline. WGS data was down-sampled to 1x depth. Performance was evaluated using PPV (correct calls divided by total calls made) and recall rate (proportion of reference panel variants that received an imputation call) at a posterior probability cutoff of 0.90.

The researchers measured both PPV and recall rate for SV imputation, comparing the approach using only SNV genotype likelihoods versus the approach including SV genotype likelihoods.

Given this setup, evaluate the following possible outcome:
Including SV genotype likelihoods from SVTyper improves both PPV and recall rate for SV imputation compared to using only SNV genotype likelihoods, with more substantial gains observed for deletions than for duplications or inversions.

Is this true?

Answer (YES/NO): NO